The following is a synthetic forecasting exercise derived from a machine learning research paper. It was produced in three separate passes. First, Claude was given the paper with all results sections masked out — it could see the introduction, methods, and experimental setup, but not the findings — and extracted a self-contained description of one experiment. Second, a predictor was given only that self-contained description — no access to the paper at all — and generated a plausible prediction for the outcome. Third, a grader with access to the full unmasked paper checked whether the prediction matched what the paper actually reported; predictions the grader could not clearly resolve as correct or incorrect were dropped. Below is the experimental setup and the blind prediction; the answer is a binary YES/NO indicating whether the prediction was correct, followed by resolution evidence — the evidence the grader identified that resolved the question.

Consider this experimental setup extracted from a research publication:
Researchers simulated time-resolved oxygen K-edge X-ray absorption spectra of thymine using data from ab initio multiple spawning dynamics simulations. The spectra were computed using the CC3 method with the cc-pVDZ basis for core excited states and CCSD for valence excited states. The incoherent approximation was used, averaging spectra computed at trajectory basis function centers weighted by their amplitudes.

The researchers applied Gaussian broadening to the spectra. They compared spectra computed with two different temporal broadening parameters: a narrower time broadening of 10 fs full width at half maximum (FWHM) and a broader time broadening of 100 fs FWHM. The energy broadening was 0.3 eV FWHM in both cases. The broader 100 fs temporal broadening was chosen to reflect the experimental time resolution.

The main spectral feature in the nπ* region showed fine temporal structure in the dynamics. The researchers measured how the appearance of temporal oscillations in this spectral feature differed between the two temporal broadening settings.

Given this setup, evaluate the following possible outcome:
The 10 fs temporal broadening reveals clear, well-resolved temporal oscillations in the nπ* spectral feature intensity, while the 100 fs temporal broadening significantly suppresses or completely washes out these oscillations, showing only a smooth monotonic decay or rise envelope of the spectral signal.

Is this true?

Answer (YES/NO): YES